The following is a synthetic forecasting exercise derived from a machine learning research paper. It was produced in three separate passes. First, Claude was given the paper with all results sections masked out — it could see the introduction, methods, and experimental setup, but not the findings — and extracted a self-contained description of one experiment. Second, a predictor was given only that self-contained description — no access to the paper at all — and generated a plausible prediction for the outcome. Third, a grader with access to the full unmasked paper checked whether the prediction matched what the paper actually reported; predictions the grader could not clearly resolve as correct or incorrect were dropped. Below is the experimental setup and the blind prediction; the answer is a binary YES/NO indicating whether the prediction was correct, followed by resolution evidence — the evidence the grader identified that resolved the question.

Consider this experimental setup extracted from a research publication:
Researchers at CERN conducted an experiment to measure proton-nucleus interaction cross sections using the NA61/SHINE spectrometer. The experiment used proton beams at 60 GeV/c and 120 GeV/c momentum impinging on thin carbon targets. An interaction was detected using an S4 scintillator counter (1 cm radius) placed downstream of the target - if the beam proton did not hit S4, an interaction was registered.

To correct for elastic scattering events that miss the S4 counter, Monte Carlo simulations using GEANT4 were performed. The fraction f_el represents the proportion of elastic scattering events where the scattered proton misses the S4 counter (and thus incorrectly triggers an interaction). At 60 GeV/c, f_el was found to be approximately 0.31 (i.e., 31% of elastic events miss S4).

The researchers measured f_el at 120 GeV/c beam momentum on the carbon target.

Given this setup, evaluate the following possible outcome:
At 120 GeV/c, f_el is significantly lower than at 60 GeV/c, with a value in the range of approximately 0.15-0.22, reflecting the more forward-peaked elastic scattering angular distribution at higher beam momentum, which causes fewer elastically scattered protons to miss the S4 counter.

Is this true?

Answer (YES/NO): NO